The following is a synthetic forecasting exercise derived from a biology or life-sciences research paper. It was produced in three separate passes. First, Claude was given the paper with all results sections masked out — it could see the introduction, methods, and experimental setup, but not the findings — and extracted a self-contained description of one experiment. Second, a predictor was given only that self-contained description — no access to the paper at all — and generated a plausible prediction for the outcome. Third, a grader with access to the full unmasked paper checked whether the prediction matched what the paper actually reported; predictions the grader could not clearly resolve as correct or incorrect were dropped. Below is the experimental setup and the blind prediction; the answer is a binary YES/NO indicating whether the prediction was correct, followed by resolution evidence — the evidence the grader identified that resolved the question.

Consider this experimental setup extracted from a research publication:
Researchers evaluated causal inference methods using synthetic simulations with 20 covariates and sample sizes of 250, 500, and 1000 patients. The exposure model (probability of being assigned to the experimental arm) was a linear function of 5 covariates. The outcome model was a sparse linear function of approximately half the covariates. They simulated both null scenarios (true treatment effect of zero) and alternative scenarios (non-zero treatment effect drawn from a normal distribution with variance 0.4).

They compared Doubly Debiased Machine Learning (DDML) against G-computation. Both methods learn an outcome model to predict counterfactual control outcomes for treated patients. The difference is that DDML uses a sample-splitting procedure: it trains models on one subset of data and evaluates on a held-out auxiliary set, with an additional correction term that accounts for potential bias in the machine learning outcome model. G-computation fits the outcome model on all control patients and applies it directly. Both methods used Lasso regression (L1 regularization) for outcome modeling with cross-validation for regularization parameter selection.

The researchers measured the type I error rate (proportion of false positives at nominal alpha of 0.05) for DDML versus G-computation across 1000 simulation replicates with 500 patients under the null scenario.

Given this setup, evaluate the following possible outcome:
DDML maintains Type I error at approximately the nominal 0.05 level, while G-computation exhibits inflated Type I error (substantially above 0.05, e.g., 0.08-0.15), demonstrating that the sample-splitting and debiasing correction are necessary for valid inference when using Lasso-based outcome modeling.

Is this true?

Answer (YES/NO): NO